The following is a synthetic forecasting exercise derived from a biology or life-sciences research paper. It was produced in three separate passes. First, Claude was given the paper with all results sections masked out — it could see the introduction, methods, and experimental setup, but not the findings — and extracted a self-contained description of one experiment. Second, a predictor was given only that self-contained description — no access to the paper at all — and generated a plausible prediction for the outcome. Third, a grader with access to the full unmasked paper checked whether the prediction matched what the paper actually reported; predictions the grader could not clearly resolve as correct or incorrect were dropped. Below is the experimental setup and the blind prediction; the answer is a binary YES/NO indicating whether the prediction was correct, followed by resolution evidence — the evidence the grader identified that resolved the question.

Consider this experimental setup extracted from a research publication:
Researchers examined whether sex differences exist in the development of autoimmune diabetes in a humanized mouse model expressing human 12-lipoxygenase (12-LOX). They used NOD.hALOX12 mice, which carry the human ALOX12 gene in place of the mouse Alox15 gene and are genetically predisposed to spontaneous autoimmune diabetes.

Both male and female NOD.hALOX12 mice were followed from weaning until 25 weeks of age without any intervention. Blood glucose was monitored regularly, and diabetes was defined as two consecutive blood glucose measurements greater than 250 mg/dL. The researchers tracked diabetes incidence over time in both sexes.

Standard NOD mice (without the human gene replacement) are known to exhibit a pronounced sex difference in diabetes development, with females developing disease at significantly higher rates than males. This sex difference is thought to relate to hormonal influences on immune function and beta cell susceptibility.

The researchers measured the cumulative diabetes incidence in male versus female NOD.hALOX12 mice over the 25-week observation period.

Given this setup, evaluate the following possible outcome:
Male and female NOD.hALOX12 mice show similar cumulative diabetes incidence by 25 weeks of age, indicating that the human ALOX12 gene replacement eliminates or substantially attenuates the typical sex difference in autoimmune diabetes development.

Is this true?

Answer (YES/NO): NO